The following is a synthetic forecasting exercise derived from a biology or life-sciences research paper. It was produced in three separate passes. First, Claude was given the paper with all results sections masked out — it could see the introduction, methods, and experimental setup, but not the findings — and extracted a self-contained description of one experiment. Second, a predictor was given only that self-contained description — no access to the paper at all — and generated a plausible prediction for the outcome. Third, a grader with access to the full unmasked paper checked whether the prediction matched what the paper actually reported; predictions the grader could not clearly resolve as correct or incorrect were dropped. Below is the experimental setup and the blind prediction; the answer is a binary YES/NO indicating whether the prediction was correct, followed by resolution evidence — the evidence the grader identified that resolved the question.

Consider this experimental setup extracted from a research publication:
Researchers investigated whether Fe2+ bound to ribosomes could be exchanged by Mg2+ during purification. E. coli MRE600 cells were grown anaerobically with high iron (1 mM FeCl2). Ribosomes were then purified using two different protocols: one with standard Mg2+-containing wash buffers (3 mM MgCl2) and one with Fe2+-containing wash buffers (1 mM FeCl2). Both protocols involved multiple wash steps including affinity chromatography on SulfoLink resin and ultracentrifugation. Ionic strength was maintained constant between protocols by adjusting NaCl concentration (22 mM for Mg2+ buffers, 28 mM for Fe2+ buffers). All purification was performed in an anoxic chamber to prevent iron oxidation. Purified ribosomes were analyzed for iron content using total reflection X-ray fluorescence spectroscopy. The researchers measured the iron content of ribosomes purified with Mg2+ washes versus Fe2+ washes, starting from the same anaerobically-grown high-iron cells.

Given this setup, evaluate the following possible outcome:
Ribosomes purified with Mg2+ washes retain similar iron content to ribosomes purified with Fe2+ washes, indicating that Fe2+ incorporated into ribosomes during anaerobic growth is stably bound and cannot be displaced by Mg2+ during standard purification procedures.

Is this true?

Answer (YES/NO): NO